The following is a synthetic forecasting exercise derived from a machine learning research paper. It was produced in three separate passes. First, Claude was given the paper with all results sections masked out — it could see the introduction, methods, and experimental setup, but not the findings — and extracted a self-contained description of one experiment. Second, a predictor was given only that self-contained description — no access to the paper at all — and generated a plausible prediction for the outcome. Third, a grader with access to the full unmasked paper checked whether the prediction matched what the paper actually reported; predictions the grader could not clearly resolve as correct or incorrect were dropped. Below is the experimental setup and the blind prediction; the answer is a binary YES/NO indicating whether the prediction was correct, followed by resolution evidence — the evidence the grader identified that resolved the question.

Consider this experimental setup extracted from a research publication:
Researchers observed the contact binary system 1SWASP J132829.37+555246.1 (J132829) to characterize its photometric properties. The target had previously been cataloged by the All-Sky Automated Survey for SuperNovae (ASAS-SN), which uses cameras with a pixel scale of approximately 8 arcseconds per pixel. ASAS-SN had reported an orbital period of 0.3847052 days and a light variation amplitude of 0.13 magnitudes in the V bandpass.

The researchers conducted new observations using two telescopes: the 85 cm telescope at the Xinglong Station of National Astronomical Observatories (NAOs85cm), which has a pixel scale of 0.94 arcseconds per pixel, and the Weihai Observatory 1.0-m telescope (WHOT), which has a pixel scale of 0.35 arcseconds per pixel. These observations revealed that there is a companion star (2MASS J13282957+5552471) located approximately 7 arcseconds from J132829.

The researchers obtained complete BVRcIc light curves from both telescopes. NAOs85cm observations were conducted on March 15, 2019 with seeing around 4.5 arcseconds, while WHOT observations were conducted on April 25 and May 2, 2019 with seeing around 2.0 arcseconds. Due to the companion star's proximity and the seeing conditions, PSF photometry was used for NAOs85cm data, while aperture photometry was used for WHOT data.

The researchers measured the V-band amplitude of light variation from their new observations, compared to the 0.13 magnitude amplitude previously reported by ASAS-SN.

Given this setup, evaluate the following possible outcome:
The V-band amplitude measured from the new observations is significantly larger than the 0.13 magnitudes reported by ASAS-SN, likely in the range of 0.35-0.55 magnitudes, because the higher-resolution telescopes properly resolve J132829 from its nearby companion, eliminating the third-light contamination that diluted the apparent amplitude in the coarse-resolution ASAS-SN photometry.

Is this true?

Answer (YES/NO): NO